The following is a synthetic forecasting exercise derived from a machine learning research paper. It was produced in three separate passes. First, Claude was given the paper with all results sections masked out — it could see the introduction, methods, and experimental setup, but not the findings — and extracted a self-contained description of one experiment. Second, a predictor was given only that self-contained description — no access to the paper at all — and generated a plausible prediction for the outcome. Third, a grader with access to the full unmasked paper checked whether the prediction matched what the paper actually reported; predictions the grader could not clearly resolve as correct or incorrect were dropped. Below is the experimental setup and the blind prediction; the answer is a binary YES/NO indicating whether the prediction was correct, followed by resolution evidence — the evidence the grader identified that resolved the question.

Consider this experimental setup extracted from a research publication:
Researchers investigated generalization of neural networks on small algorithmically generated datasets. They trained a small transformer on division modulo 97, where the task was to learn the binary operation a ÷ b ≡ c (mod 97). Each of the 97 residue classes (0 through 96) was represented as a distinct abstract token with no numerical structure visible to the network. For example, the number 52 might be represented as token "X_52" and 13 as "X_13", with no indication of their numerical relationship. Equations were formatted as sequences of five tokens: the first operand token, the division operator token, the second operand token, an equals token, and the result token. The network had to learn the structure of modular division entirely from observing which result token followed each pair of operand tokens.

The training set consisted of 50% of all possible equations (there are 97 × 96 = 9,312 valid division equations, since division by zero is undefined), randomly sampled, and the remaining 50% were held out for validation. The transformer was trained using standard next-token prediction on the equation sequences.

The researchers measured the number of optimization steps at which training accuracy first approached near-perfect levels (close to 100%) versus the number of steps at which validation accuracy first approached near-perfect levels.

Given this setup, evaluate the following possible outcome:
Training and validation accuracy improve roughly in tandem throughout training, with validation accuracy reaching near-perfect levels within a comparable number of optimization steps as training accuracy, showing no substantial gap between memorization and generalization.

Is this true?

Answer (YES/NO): NO